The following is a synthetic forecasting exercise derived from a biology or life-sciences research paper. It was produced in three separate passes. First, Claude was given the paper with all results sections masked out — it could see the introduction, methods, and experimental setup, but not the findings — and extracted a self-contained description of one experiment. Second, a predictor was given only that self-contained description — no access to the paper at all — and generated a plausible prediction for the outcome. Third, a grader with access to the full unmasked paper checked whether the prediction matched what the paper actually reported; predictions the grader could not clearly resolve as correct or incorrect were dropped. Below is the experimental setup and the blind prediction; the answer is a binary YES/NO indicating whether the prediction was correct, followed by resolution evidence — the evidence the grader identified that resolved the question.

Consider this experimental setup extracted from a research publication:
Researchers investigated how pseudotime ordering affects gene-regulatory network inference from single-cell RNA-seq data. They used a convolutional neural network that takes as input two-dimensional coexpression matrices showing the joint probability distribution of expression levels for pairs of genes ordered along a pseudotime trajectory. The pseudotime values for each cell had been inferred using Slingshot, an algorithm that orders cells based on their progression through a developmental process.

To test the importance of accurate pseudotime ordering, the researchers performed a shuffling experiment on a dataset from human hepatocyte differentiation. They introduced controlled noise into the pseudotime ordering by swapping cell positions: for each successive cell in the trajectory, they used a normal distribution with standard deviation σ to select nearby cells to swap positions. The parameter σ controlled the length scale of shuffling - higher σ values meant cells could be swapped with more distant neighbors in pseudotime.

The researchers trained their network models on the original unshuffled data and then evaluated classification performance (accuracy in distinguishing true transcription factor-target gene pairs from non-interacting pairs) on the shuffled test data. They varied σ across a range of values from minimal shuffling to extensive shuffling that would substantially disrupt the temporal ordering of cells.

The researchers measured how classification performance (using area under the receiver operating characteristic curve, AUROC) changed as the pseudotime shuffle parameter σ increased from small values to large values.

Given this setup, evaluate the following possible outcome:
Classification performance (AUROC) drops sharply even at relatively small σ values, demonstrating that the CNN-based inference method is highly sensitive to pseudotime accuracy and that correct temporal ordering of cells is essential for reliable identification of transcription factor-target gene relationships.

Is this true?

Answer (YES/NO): YES